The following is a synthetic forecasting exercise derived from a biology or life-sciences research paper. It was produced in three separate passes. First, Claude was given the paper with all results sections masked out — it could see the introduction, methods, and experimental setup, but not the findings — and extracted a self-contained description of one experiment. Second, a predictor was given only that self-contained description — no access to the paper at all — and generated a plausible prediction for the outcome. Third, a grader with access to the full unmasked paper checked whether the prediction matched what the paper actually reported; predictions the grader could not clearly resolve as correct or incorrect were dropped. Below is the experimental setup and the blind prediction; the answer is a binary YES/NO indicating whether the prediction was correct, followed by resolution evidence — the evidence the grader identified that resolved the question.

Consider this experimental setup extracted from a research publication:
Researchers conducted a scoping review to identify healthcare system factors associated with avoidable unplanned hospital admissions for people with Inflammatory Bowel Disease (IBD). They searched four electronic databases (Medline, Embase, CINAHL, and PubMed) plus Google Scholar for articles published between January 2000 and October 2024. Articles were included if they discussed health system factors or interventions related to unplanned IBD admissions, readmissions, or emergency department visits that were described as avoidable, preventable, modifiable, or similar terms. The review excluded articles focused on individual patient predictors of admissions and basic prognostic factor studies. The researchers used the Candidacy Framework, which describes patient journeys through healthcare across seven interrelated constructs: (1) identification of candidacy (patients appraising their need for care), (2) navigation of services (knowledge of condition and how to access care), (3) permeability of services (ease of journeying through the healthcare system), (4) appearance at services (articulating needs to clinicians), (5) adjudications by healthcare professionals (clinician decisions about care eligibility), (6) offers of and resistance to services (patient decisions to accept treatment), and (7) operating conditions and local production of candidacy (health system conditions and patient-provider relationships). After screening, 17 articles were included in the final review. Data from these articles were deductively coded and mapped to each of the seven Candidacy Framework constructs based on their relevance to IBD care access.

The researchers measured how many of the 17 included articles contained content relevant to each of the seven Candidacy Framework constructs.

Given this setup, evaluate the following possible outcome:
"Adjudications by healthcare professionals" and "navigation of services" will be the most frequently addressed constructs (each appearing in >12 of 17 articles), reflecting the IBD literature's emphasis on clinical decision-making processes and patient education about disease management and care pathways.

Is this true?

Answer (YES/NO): NO